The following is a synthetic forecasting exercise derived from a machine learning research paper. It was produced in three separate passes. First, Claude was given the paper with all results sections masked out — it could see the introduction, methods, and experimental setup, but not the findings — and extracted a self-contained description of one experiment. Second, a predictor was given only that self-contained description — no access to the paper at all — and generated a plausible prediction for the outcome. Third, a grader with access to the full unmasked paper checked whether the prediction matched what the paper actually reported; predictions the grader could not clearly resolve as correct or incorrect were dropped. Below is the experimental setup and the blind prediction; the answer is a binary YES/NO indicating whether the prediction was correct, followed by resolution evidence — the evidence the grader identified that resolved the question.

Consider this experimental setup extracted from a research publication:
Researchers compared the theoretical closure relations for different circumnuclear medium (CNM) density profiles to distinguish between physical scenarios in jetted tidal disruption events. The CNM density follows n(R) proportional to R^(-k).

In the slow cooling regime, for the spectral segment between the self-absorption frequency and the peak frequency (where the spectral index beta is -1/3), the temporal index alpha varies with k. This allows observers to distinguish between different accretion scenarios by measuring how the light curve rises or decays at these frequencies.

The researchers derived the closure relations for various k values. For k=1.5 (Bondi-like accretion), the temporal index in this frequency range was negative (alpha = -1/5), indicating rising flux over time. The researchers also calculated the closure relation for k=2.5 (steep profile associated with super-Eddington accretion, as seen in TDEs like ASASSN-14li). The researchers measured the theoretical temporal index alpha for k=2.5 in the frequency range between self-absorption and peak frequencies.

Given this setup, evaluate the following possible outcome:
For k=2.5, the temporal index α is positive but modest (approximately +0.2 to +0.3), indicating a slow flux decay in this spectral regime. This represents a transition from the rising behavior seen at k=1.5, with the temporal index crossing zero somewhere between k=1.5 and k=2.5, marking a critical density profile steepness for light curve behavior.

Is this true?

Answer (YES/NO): NO